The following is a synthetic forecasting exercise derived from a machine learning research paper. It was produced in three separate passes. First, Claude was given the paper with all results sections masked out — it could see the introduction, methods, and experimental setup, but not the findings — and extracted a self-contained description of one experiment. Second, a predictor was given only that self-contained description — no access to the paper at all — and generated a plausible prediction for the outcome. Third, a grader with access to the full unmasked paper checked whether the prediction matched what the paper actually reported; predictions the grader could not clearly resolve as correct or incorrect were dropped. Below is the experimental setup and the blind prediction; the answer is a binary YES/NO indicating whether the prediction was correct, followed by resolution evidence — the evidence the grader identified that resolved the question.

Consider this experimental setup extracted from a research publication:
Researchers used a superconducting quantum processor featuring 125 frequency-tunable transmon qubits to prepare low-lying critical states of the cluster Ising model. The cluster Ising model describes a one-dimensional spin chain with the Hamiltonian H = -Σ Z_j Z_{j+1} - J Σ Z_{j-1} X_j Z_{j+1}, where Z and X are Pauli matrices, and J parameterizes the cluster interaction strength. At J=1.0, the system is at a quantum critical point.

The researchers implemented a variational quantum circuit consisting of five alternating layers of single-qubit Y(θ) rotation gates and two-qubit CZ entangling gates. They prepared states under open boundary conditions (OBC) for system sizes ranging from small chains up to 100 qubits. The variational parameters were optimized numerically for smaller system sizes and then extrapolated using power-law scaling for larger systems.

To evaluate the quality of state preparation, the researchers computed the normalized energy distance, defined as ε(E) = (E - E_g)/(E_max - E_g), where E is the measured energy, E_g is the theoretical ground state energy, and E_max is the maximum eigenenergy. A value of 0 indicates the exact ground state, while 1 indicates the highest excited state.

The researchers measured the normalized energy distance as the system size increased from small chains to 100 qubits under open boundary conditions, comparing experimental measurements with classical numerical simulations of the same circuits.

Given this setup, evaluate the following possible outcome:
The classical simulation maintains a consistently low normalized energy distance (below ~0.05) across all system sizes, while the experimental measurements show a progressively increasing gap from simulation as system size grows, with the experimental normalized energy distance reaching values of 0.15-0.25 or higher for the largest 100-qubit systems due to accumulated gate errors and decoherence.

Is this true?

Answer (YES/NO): NO